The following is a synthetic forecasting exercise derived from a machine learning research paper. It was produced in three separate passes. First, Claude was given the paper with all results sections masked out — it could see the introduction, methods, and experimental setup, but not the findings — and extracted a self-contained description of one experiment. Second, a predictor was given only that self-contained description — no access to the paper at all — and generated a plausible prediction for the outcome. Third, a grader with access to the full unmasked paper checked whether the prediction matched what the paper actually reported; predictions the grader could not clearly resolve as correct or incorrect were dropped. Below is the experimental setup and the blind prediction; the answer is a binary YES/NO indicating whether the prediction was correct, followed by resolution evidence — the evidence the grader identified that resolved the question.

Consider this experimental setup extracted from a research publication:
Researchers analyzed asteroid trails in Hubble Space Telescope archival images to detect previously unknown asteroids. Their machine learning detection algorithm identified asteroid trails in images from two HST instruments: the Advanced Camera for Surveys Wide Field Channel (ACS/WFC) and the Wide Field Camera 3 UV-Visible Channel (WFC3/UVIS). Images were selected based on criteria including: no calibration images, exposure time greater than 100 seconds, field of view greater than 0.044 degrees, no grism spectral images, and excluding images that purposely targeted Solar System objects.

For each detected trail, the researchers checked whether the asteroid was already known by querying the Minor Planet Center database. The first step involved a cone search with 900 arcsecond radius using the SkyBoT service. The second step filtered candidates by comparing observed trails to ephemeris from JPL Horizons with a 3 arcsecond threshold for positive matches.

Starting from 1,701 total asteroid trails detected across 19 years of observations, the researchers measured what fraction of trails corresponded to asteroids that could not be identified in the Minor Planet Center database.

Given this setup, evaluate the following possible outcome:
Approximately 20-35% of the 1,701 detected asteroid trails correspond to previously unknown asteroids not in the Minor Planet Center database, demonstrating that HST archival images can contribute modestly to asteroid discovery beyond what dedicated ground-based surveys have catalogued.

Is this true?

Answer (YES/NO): NO